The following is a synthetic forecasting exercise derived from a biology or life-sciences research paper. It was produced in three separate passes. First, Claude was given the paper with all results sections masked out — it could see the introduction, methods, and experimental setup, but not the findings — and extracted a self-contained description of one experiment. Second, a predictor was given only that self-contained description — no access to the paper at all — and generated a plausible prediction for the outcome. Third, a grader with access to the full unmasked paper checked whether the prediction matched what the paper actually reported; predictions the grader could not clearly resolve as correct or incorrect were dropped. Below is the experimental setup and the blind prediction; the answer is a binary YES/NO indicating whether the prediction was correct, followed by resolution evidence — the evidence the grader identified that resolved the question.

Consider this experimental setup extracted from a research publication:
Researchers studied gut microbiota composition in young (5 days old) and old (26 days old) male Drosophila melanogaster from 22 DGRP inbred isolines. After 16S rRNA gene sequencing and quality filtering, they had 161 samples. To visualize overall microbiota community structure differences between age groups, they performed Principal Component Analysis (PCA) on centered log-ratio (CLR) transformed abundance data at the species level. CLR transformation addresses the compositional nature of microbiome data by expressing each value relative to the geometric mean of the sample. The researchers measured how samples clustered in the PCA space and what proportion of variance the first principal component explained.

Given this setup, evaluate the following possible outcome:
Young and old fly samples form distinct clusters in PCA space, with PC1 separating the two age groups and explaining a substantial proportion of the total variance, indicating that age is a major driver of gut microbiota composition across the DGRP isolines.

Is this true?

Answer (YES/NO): YES